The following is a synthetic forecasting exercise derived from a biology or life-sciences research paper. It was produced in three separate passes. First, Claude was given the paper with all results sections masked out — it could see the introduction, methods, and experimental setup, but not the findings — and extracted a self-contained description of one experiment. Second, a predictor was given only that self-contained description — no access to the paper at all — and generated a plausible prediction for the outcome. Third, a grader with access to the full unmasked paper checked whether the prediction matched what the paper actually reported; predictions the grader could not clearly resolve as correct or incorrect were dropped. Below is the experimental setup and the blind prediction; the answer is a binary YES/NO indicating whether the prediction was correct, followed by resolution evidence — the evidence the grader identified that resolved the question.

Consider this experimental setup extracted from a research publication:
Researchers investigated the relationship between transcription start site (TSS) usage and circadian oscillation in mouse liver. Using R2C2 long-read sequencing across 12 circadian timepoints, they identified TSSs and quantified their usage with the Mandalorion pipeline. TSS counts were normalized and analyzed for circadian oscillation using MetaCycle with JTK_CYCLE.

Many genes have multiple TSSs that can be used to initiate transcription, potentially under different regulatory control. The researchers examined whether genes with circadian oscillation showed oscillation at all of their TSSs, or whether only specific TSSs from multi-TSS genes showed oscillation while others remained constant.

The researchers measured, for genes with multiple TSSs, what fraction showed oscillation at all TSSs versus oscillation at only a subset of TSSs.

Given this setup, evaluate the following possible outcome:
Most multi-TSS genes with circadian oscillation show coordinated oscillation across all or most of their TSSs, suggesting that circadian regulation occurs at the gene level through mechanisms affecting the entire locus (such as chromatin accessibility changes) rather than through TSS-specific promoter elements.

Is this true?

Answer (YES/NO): NO